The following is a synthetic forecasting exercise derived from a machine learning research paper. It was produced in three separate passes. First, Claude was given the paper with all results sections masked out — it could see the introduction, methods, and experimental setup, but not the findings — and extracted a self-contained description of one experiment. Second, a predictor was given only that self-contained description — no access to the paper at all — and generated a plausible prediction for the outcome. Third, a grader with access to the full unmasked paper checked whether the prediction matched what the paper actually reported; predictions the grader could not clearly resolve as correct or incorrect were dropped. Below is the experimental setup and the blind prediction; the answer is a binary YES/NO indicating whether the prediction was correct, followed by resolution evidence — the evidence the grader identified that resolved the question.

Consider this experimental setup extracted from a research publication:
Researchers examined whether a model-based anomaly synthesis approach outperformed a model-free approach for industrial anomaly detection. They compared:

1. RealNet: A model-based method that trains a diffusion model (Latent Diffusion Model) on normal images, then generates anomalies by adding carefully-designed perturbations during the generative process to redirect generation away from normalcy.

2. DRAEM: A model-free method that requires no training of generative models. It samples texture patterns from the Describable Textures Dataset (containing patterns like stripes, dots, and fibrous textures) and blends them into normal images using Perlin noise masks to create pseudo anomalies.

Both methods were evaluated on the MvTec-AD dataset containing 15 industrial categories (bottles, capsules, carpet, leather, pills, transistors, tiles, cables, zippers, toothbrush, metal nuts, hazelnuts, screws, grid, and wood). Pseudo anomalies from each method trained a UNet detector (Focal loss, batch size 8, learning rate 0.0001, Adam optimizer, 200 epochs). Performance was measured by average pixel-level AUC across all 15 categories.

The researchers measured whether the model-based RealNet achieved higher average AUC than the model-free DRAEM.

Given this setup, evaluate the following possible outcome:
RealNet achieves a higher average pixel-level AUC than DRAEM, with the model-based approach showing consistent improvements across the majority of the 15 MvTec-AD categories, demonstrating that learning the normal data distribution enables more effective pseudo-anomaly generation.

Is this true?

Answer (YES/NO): NO